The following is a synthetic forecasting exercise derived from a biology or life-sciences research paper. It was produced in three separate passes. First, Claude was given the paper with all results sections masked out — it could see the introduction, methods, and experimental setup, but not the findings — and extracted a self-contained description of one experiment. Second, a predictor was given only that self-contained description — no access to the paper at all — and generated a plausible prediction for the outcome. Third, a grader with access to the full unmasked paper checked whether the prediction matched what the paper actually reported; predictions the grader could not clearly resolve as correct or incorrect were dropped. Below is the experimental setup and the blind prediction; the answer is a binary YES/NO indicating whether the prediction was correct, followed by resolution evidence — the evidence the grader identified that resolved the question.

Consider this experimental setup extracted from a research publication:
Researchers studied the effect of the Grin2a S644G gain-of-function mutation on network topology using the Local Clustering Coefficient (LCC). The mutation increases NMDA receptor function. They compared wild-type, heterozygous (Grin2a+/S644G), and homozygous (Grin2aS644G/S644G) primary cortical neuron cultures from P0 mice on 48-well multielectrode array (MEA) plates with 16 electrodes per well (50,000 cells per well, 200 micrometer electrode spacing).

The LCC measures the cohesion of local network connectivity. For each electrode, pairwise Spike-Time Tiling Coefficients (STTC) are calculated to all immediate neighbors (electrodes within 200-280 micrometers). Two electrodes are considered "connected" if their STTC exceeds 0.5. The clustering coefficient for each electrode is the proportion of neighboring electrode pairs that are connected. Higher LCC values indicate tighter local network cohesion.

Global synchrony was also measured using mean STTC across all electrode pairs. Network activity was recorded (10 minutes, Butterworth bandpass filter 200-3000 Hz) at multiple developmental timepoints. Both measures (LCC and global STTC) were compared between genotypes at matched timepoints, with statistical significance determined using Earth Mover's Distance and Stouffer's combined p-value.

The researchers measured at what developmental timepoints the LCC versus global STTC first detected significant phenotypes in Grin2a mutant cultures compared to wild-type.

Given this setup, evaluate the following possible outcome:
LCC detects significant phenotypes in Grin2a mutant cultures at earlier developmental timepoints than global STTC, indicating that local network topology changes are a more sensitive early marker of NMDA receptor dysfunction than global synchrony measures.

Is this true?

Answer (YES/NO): NO